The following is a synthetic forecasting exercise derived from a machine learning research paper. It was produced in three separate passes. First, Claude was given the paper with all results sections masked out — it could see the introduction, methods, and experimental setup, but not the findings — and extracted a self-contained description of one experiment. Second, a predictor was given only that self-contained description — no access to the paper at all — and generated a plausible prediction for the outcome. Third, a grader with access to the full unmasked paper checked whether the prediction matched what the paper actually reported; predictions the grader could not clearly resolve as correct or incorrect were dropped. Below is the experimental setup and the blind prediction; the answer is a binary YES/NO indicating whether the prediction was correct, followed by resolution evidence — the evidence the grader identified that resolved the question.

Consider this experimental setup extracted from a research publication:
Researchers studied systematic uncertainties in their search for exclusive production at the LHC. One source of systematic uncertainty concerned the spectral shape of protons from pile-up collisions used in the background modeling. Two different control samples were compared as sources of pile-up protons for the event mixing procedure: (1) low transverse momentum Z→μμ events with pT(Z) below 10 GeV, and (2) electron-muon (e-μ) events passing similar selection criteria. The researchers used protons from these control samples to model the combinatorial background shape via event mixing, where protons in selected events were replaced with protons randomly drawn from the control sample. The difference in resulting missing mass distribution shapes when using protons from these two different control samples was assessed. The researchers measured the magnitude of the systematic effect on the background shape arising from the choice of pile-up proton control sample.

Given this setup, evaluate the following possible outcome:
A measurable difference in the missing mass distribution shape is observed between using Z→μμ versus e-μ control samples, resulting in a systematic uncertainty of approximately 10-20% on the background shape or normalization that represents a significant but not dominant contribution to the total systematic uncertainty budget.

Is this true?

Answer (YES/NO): NO